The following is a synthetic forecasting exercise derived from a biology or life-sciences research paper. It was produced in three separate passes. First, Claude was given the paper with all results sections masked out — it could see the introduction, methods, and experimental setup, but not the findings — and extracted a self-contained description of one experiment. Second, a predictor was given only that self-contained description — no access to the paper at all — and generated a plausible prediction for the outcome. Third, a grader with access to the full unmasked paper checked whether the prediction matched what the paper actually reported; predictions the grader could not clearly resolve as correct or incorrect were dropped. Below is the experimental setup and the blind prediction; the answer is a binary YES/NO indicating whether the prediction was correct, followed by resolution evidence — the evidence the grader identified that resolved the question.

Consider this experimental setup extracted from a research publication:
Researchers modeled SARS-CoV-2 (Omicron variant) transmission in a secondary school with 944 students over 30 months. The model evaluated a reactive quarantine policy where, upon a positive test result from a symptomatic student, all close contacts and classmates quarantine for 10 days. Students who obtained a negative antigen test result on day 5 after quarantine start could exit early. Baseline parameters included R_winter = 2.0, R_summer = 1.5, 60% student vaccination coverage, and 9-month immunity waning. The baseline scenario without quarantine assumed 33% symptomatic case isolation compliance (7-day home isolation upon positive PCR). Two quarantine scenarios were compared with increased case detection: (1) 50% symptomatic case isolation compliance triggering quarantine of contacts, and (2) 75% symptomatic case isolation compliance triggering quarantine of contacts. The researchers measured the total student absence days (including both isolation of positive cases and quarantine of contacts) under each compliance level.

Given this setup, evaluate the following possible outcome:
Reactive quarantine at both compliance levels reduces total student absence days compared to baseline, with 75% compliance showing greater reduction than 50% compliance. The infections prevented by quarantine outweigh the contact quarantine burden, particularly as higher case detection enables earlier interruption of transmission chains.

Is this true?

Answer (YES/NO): NO